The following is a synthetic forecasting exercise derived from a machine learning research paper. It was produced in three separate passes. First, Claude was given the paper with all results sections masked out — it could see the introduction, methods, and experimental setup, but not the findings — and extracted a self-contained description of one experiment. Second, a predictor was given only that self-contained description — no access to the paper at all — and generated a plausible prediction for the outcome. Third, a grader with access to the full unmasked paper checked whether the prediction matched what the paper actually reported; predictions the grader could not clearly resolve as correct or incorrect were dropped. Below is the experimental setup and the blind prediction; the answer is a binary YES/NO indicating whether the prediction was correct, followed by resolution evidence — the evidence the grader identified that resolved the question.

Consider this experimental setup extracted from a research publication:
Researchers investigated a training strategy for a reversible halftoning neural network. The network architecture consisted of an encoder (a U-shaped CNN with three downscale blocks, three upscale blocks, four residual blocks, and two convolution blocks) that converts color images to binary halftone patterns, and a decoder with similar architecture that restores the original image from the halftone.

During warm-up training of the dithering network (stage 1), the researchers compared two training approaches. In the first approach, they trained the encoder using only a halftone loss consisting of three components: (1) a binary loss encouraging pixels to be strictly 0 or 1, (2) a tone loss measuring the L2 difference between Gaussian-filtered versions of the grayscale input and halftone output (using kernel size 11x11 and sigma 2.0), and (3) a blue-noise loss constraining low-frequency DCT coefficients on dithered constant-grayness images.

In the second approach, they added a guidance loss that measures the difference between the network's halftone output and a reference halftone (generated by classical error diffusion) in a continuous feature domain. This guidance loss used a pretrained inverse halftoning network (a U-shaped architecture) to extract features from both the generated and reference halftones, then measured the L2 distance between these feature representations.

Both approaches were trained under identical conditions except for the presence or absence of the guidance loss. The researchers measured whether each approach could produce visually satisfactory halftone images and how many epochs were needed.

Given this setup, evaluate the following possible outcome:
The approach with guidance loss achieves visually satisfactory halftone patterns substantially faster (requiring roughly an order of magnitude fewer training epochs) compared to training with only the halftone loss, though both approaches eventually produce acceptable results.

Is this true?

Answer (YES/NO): NO